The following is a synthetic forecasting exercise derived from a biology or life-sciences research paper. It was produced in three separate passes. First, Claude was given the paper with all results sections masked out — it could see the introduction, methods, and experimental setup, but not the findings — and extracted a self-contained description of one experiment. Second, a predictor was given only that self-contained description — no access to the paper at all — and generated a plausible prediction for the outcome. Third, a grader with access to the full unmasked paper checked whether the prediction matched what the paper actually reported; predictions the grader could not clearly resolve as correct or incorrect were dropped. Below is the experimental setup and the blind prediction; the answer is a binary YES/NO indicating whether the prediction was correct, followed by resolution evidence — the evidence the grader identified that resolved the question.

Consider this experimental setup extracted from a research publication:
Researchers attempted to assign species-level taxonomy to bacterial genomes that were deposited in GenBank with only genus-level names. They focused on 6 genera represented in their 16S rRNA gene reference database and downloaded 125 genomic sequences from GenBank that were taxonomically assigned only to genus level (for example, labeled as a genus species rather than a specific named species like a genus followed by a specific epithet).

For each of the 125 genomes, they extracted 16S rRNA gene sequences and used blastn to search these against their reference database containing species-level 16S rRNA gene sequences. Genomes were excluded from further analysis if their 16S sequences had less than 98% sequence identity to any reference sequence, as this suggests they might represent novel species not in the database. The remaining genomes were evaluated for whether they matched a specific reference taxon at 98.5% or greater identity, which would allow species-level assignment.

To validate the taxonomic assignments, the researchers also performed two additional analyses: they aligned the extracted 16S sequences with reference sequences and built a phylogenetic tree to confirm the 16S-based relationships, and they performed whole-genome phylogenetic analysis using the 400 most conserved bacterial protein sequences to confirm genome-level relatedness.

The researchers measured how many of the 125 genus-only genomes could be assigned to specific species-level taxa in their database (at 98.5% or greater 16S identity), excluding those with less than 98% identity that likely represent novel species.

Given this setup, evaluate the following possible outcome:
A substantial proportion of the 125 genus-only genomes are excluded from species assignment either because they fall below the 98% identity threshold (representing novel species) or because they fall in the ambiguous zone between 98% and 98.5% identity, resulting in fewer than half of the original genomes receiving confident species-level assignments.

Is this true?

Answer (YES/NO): NO